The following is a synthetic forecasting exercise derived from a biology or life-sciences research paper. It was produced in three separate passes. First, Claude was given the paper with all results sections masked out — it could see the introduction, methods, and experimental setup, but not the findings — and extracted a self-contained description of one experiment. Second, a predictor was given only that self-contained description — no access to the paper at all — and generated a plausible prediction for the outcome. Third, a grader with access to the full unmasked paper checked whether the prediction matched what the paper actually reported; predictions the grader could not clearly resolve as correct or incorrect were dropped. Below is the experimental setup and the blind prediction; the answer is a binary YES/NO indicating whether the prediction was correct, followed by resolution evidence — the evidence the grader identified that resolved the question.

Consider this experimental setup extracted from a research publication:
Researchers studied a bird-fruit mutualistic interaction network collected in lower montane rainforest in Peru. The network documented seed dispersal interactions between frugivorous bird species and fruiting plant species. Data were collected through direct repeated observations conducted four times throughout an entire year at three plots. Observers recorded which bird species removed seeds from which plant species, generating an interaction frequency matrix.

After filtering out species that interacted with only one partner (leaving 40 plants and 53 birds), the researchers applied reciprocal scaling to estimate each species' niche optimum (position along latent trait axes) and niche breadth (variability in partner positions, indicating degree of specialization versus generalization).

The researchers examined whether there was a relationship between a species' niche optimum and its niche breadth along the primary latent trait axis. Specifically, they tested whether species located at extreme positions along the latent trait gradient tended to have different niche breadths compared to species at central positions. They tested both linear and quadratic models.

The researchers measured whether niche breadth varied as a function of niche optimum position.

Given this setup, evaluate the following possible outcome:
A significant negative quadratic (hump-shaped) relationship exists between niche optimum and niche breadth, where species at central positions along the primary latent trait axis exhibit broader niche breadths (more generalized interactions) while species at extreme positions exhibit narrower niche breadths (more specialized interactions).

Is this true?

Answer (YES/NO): YES